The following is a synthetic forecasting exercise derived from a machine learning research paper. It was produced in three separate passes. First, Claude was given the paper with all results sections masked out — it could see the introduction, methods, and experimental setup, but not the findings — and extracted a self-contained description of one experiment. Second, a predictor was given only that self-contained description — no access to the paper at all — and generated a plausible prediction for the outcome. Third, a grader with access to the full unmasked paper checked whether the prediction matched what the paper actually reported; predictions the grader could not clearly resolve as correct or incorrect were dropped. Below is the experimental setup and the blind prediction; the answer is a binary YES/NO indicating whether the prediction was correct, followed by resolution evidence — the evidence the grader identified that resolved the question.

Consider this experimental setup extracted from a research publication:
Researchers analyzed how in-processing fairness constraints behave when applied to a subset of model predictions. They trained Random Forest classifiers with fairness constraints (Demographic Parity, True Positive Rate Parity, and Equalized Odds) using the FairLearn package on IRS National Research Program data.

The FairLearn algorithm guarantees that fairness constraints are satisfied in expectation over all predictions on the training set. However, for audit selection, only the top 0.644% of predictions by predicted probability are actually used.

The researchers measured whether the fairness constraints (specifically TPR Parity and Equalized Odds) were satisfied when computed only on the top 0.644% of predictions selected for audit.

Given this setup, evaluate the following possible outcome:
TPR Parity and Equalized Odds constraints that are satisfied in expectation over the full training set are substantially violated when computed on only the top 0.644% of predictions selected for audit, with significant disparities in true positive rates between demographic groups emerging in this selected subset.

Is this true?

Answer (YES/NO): YES